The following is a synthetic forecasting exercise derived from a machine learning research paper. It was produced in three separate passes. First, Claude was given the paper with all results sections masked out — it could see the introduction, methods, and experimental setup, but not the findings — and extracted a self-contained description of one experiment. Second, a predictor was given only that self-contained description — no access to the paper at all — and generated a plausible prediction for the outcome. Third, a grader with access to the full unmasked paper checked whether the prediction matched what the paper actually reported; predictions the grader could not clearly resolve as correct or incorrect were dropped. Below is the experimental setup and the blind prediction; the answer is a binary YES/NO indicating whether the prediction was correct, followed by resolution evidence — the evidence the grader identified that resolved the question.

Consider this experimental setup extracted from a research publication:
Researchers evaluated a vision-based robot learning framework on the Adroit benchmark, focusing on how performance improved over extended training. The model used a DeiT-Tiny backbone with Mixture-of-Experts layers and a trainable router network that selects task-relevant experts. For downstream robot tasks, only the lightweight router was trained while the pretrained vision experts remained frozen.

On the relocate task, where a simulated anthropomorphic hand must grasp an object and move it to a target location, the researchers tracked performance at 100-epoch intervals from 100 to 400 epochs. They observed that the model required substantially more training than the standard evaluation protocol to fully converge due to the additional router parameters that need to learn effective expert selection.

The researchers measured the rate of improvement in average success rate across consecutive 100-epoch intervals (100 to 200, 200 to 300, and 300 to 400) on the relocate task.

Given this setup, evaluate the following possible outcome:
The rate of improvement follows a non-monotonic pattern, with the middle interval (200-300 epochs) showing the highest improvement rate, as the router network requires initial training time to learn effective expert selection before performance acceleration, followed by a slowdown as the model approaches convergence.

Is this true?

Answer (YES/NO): NO